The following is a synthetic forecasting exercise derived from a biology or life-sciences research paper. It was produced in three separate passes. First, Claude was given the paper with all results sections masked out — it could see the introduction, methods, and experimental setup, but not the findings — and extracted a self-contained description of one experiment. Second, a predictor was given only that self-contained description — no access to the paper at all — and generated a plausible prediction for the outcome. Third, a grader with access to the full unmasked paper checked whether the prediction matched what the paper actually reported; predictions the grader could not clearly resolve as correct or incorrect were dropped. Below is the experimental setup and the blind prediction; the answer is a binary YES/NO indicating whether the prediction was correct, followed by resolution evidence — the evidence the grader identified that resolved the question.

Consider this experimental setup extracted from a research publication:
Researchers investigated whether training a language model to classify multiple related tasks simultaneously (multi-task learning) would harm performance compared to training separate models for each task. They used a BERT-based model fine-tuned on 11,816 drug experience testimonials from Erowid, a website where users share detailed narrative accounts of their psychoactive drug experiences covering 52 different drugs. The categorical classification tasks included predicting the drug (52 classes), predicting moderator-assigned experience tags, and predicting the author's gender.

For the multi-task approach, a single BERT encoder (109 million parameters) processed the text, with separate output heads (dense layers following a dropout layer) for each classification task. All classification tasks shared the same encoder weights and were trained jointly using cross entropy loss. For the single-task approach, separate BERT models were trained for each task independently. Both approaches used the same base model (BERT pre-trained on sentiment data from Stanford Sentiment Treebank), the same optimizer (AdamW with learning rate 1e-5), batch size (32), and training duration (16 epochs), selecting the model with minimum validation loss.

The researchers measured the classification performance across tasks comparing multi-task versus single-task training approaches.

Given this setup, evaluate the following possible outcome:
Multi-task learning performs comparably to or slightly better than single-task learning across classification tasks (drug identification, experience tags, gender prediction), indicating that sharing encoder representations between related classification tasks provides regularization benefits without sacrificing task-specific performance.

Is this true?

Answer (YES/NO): NO